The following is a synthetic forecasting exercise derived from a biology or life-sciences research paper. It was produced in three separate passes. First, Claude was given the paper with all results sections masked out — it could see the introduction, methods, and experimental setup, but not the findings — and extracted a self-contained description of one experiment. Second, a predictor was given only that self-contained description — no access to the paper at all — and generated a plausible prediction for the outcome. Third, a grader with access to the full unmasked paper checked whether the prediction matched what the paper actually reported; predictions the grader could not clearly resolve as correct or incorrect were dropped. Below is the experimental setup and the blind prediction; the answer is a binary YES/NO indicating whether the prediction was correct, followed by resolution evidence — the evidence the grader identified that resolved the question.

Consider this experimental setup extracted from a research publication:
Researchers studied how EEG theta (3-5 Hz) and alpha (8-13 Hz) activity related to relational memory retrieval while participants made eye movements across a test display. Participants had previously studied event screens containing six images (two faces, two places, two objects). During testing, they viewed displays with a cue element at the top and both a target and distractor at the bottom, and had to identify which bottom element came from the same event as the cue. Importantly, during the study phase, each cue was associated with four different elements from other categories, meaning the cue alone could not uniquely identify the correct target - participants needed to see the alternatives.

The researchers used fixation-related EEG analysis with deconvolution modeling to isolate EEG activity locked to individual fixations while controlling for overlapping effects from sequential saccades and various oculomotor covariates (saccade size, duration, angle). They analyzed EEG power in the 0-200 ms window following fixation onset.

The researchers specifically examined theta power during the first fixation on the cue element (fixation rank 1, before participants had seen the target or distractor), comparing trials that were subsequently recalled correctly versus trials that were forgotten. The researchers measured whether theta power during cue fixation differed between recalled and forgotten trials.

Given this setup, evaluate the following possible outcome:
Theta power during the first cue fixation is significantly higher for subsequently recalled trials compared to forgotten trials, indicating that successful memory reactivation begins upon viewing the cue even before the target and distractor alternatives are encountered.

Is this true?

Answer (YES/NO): NO